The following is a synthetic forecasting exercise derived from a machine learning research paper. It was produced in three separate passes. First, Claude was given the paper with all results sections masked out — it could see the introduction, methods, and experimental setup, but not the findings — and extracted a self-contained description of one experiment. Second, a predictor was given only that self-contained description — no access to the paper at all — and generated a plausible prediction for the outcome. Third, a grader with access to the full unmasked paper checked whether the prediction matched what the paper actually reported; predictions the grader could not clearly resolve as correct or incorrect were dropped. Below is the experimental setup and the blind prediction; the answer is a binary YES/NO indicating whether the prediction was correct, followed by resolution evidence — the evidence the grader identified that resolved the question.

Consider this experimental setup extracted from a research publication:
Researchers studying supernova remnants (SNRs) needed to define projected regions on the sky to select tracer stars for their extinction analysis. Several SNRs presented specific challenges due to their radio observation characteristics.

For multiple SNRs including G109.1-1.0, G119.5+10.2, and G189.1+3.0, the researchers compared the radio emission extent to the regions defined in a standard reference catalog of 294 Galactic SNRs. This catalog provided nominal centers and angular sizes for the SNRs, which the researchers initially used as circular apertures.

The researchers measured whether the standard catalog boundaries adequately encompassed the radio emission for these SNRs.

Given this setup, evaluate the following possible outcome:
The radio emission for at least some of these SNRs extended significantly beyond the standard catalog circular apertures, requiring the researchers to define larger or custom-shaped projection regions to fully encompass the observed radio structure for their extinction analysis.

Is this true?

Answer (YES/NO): YES